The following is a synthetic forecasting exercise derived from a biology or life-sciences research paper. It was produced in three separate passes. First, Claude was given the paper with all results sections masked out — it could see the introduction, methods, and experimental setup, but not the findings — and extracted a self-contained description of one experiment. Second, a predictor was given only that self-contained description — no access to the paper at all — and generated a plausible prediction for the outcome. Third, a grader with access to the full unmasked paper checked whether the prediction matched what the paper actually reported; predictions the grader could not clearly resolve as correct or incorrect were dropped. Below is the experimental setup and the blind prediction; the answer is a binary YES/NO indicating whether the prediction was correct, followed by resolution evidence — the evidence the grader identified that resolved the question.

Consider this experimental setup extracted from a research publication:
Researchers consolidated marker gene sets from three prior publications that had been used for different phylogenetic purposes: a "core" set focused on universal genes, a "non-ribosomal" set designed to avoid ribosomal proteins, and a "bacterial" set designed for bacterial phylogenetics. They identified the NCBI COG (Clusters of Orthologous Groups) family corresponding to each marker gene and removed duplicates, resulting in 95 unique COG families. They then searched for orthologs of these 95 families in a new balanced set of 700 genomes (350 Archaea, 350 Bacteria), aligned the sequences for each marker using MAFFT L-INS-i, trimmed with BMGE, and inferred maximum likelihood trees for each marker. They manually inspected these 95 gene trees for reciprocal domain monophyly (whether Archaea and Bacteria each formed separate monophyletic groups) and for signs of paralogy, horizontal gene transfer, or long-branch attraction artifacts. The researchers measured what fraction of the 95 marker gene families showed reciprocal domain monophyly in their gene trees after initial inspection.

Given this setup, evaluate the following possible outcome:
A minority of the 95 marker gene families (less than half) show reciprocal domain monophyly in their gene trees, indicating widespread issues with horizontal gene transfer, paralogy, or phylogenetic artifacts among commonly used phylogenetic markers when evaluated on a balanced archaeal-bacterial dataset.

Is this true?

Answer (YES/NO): NO